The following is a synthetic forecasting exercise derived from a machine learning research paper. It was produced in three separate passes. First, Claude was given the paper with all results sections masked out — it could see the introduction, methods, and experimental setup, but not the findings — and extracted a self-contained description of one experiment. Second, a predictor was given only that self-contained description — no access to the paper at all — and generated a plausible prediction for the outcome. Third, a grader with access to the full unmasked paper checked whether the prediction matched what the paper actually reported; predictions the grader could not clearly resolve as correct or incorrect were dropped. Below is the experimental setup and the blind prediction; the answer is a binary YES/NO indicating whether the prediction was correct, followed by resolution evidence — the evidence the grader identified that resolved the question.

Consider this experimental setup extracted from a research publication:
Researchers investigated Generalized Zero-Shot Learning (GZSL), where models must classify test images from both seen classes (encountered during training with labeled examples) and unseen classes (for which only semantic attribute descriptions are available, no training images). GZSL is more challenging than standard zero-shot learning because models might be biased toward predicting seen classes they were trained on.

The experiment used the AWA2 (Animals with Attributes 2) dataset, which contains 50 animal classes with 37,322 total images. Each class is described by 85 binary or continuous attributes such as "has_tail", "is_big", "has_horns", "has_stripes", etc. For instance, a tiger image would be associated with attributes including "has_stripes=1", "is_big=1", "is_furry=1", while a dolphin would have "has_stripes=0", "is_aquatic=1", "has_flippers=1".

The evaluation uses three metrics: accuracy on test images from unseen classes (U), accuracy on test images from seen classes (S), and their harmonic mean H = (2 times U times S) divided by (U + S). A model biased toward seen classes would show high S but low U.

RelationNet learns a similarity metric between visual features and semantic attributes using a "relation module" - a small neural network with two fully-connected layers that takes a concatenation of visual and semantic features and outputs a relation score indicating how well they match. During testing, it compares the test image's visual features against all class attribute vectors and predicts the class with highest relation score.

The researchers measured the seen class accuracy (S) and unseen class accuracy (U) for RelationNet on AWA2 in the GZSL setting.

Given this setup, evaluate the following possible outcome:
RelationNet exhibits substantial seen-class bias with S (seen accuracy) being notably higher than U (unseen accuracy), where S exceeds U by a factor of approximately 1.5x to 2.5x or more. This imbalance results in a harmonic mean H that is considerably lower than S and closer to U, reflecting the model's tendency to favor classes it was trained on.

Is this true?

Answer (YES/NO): YES